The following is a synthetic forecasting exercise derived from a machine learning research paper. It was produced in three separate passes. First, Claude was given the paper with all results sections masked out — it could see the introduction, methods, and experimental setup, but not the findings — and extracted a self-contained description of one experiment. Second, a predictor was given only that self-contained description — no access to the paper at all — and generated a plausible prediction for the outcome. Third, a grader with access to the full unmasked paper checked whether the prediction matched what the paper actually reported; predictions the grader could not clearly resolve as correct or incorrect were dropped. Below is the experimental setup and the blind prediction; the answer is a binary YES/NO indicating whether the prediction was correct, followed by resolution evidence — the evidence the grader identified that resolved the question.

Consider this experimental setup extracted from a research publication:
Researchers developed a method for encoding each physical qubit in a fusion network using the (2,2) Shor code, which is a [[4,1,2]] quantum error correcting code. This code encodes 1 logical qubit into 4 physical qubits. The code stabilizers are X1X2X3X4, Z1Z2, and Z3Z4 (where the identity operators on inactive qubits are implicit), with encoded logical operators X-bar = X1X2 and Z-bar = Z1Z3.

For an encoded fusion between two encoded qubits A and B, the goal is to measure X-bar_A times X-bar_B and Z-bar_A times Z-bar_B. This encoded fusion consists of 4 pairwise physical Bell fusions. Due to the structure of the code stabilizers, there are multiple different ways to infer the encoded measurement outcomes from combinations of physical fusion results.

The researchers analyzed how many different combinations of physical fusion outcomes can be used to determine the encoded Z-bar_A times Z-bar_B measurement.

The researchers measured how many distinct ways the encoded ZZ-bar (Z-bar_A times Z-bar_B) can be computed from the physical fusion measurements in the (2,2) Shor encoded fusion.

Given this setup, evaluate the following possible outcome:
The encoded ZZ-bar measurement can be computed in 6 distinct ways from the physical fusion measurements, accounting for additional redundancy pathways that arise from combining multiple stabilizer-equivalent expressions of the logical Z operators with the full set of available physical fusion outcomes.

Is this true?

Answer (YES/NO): NO